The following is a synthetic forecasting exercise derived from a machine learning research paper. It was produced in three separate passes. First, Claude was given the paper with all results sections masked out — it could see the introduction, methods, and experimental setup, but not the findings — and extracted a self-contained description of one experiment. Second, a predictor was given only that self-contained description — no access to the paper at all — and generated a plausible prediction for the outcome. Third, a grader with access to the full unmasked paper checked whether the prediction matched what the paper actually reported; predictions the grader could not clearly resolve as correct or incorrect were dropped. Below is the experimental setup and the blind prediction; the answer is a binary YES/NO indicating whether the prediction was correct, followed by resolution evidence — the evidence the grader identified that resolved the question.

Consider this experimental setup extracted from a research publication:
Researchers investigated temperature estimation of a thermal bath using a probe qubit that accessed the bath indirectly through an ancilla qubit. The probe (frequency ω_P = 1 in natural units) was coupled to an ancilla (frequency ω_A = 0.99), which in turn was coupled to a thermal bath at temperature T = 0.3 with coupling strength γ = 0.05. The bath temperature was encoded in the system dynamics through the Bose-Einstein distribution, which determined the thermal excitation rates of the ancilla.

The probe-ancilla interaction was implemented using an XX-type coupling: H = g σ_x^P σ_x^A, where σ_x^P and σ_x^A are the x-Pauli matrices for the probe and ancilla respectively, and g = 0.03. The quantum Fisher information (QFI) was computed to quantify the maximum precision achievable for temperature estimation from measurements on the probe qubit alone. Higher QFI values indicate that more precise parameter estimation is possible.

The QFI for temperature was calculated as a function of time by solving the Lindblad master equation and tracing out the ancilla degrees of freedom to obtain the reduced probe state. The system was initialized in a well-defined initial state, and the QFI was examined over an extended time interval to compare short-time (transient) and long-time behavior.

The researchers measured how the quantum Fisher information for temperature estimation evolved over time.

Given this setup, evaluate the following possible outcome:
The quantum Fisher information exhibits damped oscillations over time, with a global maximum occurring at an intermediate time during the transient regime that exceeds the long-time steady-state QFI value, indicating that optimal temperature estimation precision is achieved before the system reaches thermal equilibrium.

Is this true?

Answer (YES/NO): NO